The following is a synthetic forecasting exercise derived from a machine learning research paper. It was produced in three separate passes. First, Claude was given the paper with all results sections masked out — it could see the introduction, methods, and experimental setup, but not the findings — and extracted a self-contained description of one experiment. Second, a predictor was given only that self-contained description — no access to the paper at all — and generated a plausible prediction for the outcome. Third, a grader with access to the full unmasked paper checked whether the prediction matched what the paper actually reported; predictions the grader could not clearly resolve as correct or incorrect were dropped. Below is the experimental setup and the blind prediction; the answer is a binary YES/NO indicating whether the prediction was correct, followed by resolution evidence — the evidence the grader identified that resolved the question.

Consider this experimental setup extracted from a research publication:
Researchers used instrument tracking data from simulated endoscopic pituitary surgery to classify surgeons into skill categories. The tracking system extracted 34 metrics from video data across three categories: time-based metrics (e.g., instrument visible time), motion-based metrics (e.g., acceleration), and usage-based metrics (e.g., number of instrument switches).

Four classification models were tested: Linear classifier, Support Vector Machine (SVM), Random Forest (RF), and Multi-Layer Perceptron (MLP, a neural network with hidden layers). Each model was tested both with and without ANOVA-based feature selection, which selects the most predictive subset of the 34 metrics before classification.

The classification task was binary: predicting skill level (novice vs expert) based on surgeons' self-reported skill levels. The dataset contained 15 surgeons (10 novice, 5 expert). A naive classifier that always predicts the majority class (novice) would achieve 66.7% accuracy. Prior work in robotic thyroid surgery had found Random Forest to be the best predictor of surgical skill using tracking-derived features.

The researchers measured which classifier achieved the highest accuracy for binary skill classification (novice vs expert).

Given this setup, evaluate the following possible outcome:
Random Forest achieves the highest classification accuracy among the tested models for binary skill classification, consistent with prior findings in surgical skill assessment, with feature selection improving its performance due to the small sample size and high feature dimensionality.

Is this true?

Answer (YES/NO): NO